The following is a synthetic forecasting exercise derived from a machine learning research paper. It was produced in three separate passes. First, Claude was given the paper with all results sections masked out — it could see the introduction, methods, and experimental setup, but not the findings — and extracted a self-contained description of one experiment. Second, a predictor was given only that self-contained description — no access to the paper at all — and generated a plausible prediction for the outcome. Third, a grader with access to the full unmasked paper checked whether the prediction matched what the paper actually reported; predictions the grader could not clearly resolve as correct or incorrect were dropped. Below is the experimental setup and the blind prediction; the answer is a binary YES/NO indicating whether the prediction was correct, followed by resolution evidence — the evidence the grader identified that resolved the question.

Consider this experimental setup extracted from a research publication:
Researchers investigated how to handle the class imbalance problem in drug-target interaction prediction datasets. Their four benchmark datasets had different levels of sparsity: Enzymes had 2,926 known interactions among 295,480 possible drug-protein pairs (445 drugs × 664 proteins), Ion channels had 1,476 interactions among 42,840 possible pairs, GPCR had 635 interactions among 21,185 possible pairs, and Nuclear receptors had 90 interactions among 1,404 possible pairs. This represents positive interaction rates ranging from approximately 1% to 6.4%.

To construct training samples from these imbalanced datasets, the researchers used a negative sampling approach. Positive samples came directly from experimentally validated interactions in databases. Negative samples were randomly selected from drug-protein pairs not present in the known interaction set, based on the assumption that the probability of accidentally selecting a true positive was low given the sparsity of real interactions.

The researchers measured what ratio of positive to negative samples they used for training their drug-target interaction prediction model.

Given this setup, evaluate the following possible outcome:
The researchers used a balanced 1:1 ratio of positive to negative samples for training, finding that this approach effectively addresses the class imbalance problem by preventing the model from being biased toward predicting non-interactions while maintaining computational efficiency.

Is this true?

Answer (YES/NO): YES